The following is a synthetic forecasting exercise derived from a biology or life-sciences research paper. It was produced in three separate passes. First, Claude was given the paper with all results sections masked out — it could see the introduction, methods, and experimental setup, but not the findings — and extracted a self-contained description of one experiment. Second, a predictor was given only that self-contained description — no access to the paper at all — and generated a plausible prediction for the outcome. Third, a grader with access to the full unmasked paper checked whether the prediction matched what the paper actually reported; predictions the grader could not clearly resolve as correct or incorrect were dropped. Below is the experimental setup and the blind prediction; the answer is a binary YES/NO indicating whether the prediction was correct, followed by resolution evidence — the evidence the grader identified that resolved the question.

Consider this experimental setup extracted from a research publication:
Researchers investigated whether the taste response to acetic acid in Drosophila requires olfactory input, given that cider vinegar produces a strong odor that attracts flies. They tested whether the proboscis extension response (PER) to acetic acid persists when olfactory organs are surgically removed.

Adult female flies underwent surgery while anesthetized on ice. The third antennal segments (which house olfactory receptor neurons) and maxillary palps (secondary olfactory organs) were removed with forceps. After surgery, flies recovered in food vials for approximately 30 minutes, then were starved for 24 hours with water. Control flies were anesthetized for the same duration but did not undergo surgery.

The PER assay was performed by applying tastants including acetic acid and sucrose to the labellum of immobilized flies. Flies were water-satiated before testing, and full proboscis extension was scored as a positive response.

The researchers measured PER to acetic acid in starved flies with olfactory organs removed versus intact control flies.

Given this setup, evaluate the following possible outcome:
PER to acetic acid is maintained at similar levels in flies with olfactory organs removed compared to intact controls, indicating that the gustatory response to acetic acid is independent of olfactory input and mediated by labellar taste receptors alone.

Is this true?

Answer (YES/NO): YES